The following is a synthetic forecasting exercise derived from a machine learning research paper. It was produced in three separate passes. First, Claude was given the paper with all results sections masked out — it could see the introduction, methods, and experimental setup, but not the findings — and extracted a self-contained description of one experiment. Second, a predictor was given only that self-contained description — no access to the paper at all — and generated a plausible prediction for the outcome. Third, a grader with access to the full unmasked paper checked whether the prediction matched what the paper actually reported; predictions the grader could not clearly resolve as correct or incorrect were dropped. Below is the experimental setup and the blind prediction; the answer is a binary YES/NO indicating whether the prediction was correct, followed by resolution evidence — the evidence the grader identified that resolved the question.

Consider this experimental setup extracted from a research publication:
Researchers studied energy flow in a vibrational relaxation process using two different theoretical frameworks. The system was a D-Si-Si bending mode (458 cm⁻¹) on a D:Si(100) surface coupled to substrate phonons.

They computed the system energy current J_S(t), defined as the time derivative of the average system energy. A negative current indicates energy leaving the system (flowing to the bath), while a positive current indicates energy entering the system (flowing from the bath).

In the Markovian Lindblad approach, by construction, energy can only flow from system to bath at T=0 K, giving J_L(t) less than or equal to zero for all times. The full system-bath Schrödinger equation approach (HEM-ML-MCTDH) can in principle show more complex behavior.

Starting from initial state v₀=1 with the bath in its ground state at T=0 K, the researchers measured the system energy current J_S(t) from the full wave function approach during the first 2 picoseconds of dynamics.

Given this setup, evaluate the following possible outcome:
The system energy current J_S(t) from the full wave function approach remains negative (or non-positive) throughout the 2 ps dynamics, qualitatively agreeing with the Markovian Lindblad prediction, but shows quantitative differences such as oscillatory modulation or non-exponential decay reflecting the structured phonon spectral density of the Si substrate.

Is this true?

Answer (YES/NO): NO